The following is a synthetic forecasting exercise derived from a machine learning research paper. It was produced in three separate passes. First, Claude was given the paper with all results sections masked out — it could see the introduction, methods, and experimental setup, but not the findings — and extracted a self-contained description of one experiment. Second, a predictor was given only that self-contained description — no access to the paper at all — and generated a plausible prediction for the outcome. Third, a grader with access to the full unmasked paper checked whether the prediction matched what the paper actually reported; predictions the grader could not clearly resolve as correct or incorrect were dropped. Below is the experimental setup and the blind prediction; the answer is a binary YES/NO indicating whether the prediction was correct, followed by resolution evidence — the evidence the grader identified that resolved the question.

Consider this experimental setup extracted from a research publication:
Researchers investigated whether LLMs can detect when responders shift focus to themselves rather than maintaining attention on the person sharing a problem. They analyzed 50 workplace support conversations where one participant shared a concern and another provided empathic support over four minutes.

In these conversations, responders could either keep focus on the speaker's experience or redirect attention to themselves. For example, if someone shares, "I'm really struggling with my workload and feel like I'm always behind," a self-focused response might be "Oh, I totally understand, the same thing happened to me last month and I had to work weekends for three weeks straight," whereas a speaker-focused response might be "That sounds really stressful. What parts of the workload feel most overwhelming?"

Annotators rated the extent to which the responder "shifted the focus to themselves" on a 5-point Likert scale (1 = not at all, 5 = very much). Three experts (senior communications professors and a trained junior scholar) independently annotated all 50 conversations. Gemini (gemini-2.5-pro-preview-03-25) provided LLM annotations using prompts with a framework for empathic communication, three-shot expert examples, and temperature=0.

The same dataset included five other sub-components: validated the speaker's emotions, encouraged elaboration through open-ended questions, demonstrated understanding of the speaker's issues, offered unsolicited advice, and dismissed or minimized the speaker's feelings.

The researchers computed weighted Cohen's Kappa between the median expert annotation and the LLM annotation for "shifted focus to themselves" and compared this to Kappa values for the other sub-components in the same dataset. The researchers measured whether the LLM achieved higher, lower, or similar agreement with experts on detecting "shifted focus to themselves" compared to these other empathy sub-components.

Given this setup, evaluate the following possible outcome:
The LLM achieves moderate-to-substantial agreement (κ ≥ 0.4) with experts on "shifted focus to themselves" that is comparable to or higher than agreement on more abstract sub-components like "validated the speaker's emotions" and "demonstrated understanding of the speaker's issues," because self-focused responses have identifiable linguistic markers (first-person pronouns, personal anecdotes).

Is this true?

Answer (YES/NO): YES